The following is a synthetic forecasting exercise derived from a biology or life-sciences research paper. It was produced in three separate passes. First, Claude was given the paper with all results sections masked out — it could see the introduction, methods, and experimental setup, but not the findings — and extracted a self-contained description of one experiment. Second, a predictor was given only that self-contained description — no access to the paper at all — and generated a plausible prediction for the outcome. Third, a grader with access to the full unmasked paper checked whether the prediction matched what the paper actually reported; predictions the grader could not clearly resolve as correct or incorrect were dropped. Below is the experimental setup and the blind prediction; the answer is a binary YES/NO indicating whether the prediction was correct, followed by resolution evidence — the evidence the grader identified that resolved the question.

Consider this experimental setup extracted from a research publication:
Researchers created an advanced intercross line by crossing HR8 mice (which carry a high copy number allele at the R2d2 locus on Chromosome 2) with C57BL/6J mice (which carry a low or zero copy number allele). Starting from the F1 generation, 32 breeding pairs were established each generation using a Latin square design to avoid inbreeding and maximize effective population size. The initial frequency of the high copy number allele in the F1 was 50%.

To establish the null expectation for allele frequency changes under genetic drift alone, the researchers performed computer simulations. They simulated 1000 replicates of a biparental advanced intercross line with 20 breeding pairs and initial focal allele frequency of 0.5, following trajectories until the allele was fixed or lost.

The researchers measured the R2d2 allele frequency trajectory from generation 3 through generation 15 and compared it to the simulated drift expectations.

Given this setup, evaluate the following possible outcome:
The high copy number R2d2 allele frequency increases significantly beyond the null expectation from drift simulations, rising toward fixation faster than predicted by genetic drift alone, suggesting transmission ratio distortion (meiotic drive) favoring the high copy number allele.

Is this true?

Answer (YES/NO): YES